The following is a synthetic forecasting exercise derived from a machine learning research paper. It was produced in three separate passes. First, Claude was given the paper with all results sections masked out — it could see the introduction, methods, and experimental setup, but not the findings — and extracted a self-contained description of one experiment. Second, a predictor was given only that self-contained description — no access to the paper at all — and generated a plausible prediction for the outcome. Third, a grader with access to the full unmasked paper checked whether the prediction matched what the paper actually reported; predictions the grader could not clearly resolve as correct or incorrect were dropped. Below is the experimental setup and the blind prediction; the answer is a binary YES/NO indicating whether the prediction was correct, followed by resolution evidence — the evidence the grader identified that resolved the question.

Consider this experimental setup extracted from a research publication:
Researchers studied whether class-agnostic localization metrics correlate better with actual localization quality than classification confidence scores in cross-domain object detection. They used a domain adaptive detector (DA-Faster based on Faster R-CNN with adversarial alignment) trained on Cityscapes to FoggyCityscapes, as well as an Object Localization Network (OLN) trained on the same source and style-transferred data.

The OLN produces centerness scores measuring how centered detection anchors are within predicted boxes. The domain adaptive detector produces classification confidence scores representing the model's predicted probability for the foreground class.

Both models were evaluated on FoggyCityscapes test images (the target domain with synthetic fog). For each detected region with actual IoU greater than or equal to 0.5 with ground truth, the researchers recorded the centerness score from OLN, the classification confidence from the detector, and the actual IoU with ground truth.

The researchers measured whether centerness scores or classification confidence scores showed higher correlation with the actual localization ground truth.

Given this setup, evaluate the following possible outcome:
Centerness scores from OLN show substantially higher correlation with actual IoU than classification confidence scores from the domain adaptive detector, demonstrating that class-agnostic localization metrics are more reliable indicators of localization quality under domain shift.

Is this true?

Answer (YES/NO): YES